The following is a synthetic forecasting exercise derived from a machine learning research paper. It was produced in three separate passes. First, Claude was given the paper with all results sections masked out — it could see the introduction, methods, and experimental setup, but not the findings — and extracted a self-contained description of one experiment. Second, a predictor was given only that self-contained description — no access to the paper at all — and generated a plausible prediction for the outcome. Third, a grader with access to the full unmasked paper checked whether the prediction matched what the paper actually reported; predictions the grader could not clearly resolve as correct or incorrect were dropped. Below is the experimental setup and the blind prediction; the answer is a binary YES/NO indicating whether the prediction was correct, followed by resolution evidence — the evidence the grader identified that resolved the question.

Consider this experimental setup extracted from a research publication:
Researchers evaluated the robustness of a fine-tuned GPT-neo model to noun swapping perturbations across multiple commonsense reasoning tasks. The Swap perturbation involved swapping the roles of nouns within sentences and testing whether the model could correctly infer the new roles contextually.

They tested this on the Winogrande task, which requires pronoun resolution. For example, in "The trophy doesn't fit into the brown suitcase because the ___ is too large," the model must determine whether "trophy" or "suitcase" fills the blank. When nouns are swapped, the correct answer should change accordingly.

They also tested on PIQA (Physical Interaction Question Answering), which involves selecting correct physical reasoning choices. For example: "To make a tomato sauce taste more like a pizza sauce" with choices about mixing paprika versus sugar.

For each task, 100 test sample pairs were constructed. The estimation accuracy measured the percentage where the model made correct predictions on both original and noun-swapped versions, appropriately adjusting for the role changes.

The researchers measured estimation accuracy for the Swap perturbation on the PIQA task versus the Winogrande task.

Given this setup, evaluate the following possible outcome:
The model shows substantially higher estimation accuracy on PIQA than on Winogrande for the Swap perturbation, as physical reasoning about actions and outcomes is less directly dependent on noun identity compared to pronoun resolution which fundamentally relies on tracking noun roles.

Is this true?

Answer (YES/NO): YES